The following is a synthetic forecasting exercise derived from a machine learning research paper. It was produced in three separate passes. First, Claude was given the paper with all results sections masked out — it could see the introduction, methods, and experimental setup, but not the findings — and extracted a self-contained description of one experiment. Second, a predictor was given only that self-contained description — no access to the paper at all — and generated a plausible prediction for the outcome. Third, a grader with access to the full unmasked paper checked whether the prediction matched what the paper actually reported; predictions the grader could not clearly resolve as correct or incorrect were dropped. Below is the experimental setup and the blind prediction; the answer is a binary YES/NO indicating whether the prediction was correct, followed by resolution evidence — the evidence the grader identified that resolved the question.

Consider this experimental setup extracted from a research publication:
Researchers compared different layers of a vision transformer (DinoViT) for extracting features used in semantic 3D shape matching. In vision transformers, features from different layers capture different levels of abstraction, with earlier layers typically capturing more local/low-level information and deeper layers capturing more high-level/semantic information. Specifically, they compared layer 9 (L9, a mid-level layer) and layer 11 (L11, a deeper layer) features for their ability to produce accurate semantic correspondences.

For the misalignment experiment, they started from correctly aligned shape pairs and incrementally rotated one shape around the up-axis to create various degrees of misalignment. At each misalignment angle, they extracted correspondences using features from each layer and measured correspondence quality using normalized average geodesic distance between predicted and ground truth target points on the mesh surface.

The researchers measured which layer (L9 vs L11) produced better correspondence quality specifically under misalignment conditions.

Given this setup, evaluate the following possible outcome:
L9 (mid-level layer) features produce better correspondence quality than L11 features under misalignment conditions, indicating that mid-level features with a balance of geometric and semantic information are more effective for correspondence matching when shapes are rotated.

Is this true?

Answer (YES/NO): NO